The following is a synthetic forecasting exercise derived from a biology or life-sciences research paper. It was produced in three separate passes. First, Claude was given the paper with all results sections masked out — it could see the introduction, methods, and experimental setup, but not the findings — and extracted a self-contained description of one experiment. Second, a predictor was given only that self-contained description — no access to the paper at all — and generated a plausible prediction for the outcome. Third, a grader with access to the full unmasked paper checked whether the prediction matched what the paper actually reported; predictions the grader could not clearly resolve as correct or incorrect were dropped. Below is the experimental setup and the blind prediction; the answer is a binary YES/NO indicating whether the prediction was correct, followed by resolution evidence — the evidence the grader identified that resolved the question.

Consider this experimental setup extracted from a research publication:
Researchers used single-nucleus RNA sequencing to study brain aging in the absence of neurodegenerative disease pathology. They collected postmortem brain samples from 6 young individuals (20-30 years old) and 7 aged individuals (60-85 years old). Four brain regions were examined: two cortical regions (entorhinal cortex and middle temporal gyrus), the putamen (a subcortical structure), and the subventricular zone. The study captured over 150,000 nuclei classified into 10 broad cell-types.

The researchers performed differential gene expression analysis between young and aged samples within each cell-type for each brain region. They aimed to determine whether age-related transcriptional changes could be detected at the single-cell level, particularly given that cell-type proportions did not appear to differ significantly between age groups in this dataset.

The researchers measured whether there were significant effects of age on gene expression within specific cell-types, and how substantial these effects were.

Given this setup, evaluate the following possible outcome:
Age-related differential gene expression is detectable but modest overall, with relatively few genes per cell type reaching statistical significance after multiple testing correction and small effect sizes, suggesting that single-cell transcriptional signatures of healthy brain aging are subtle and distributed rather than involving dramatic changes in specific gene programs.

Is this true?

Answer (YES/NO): NO